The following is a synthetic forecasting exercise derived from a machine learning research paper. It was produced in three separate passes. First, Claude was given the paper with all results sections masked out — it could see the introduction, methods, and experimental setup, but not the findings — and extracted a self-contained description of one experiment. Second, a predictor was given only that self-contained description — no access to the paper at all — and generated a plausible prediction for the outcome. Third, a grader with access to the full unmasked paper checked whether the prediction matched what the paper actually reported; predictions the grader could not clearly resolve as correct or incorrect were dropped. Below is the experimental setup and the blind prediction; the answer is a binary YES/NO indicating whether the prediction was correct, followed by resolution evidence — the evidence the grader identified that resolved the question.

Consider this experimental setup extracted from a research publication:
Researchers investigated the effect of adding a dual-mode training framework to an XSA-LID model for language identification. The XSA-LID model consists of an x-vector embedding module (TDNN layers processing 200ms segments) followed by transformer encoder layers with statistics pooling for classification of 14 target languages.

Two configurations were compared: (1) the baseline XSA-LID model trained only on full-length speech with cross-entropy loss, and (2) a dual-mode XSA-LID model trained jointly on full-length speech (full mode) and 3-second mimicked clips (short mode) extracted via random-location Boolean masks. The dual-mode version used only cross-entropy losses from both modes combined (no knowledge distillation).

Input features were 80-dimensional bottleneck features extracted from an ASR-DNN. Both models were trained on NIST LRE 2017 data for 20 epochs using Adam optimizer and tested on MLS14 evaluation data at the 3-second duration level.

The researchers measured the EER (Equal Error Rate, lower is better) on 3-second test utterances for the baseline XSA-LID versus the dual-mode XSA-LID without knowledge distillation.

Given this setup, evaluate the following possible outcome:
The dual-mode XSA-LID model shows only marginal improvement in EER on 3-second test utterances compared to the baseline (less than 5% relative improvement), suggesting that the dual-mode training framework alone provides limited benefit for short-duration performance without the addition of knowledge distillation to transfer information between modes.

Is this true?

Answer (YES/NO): NO